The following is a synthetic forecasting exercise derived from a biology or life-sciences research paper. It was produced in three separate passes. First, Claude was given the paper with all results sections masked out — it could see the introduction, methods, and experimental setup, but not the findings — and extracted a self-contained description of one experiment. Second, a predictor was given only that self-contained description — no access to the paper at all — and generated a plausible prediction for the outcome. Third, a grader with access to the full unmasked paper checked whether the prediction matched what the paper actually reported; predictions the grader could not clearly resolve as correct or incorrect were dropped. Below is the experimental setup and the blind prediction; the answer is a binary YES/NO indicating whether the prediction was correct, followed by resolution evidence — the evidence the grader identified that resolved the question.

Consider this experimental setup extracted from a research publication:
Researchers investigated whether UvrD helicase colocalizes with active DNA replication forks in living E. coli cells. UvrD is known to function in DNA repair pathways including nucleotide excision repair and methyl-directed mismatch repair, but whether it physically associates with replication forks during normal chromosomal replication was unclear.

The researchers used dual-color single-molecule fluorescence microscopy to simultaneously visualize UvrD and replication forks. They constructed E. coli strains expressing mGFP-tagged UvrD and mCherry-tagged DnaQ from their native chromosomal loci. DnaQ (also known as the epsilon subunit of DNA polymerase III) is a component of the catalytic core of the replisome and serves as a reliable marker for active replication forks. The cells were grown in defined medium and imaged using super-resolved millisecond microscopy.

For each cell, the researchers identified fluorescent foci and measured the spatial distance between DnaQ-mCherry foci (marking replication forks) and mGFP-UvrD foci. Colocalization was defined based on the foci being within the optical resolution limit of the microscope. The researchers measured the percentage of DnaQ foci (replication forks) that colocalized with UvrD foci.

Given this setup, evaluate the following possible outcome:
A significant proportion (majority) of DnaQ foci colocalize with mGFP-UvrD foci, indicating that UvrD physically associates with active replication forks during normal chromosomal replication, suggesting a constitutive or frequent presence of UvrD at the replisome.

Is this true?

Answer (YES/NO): YES